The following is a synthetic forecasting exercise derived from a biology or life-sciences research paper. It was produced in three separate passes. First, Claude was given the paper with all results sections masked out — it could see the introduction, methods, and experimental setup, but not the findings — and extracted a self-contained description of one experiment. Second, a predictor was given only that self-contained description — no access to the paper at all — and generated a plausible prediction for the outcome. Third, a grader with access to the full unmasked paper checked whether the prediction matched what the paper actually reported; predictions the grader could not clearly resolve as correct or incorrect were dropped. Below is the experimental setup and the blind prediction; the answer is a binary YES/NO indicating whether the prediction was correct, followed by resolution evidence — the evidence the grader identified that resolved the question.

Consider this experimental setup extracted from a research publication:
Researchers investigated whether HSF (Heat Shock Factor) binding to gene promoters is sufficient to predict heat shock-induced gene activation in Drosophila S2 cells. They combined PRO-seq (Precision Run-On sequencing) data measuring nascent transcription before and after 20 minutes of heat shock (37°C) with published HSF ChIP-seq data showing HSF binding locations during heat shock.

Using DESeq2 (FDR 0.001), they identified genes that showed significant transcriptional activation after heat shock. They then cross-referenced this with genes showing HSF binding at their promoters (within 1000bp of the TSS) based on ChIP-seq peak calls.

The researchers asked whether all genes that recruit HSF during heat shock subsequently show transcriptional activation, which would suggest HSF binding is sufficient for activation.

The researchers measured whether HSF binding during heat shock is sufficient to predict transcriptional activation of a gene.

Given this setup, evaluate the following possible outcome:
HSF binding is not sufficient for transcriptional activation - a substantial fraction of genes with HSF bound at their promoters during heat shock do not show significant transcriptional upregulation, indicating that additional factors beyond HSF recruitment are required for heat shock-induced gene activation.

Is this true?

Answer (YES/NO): YES